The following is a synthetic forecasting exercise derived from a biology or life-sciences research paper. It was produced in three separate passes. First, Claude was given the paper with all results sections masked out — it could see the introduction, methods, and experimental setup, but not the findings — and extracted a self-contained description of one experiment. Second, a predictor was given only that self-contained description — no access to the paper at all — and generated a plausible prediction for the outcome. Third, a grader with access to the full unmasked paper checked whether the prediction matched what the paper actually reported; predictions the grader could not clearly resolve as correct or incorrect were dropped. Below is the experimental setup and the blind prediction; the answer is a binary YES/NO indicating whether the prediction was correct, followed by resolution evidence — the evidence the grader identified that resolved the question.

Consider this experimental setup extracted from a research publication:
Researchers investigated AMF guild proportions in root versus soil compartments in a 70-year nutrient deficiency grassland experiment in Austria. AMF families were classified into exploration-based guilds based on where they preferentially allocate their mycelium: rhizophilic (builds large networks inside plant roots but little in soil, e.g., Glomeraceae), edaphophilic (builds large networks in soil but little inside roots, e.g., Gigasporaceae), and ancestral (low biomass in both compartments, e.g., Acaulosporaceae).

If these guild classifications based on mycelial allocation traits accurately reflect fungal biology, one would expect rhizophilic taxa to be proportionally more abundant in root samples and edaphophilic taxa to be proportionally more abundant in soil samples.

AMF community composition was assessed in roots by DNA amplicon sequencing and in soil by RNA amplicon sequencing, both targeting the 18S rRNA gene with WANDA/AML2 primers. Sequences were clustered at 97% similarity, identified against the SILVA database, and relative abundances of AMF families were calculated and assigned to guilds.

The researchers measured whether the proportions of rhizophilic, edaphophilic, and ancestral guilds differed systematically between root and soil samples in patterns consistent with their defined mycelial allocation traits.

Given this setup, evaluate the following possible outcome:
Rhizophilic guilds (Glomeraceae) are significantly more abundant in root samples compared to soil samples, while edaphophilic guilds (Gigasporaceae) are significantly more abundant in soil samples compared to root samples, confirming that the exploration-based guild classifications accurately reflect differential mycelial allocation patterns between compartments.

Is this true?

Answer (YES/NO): YES